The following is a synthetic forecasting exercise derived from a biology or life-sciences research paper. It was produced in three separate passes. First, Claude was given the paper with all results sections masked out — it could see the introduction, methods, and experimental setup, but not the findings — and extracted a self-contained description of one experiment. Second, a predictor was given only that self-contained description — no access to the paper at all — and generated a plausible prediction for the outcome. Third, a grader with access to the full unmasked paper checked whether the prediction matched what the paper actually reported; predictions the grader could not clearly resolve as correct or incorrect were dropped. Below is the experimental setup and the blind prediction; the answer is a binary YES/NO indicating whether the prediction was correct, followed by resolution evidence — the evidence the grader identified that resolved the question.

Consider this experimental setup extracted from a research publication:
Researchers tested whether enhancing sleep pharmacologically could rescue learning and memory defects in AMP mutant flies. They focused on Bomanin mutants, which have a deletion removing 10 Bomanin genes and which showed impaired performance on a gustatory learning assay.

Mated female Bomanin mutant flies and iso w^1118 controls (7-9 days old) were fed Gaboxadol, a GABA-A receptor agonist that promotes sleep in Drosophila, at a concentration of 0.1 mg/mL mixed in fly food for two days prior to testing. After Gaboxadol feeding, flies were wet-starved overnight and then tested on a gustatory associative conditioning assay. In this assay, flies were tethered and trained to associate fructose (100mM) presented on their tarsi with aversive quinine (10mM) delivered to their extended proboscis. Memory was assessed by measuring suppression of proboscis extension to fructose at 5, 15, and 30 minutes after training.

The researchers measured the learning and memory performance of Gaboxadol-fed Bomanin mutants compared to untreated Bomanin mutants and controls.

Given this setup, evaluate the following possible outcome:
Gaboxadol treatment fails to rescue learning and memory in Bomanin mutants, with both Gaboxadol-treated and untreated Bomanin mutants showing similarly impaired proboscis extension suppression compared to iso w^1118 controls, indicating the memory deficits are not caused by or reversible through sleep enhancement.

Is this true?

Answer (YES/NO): NO